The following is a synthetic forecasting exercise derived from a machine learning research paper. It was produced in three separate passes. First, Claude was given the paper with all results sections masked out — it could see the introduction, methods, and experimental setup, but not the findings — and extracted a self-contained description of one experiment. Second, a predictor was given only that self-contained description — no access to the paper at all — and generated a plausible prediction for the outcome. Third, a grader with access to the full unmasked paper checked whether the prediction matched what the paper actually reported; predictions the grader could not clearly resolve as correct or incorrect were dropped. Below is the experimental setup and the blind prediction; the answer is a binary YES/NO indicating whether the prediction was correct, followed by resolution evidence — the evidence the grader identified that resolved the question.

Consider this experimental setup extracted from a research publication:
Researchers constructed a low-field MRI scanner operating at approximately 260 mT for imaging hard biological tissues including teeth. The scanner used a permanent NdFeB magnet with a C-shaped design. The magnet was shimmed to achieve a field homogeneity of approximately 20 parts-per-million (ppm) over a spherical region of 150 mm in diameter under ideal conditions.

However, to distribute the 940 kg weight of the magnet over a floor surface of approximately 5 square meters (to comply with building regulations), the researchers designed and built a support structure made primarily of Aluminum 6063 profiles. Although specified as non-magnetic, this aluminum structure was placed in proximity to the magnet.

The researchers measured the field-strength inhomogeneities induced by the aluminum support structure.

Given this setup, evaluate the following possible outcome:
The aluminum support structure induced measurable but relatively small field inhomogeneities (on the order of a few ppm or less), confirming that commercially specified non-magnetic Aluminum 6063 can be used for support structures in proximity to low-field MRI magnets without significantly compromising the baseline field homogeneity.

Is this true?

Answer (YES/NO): NO